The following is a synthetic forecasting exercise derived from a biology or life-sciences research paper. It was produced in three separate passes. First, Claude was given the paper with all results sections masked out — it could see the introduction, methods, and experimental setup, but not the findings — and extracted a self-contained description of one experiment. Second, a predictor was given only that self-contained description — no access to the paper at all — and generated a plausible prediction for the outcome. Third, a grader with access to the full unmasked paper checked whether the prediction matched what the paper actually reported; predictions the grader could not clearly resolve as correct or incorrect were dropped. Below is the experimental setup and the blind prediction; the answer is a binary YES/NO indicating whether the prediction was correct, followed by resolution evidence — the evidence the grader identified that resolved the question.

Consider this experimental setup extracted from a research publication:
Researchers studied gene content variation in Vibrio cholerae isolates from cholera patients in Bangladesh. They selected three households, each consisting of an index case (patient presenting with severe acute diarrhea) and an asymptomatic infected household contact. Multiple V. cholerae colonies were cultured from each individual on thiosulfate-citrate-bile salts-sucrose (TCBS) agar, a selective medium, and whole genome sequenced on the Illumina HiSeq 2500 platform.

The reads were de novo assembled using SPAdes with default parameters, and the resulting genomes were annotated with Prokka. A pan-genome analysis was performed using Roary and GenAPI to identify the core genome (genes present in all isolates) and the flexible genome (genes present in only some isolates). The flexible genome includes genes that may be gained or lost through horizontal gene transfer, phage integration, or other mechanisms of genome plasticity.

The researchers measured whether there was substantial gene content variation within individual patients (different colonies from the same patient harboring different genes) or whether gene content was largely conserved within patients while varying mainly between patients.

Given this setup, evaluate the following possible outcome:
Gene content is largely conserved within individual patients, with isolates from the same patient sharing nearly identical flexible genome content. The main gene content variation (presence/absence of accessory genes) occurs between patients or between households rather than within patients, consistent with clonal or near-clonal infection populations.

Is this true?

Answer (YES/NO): NO